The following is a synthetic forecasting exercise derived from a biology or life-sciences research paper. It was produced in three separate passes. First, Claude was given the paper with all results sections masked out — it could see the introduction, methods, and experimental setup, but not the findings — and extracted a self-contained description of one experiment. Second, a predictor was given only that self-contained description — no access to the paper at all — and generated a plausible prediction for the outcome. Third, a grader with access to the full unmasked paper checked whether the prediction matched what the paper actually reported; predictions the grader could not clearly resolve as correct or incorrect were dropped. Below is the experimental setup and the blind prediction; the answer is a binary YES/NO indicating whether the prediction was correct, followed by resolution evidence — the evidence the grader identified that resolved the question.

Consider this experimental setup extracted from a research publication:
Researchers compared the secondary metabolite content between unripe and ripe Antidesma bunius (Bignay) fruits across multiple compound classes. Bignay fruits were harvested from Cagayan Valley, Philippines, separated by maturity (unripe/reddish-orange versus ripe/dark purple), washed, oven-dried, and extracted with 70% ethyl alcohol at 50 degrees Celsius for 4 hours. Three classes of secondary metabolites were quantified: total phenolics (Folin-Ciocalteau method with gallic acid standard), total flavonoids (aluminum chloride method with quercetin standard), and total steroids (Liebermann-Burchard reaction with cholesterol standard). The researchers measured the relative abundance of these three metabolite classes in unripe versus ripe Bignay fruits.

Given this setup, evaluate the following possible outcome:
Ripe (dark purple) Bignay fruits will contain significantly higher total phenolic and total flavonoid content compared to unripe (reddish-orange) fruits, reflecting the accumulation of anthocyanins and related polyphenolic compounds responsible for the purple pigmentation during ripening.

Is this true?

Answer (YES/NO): NO